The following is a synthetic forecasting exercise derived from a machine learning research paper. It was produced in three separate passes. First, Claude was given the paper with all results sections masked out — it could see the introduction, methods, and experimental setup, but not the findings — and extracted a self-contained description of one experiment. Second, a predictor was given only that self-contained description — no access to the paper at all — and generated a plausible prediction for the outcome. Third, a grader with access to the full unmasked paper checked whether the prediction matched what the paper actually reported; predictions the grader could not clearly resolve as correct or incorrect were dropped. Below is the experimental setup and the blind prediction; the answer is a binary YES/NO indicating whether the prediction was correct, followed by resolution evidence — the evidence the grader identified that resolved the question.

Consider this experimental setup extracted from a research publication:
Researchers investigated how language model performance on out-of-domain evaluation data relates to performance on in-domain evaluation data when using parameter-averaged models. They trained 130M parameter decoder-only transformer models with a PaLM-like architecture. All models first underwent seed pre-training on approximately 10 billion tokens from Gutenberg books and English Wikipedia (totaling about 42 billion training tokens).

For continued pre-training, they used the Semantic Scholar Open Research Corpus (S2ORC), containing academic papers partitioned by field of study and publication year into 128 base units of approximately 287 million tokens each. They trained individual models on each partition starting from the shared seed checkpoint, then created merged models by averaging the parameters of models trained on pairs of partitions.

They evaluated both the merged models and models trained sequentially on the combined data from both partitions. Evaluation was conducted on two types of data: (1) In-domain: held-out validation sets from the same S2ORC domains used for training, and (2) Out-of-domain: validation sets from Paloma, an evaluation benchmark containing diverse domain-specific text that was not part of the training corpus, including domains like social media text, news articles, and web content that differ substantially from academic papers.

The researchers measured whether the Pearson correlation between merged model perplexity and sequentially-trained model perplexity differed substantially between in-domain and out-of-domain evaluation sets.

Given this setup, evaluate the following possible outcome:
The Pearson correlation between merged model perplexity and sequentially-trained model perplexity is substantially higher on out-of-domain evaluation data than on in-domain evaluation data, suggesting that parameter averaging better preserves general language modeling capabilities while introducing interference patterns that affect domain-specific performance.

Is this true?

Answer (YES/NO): YES